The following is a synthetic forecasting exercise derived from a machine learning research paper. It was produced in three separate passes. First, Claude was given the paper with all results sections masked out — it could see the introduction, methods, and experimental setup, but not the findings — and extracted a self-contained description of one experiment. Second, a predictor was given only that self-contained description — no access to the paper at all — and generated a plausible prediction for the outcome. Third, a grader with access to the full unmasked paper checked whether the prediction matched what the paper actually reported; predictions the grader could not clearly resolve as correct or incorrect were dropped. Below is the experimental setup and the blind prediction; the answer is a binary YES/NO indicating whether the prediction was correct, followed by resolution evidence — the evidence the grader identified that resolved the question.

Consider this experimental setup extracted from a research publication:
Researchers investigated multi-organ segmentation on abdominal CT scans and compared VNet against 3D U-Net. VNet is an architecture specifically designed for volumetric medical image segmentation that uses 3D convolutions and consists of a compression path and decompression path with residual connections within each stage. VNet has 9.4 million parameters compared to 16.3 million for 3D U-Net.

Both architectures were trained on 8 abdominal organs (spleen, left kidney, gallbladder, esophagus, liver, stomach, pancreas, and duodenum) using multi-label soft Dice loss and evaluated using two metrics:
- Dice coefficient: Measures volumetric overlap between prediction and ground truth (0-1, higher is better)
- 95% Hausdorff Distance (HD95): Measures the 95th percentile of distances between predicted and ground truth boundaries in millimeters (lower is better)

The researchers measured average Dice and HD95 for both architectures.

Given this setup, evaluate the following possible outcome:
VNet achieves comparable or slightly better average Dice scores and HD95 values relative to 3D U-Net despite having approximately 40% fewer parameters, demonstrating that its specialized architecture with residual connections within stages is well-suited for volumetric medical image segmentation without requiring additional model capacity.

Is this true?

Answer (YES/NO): NO